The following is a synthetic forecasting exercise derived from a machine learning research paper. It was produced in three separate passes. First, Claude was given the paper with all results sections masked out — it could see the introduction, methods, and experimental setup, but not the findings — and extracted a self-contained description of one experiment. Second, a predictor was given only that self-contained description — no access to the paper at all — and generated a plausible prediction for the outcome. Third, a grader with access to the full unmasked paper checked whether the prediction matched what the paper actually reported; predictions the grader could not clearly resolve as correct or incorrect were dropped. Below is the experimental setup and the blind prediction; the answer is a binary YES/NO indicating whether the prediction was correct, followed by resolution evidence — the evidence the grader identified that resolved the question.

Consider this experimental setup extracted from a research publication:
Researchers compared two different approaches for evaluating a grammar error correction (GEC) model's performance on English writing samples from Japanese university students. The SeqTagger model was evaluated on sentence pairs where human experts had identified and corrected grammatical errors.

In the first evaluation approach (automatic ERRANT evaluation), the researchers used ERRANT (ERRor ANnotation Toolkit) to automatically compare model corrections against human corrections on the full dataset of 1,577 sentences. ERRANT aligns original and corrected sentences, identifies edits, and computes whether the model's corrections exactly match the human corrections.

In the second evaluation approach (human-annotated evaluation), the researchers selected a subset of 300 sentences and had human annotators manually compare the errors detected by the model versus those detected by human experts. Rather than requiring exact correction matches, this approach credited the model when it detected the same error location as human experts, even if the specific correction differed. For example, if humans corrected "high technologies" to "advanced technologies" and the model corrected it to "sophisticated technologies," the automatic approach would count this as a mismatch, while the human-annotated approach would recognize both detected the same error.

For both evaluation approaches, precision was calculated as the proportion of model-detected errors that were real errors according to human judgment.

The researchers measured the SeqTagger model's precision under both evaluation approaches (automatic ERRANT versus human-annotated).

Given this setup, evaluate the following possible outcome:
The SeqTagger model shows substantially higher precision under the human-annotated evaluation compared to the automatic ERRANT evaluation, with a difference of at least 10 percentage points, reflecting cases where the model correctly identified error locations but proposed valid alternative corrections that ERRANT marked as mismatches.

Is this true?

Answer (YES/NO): YES